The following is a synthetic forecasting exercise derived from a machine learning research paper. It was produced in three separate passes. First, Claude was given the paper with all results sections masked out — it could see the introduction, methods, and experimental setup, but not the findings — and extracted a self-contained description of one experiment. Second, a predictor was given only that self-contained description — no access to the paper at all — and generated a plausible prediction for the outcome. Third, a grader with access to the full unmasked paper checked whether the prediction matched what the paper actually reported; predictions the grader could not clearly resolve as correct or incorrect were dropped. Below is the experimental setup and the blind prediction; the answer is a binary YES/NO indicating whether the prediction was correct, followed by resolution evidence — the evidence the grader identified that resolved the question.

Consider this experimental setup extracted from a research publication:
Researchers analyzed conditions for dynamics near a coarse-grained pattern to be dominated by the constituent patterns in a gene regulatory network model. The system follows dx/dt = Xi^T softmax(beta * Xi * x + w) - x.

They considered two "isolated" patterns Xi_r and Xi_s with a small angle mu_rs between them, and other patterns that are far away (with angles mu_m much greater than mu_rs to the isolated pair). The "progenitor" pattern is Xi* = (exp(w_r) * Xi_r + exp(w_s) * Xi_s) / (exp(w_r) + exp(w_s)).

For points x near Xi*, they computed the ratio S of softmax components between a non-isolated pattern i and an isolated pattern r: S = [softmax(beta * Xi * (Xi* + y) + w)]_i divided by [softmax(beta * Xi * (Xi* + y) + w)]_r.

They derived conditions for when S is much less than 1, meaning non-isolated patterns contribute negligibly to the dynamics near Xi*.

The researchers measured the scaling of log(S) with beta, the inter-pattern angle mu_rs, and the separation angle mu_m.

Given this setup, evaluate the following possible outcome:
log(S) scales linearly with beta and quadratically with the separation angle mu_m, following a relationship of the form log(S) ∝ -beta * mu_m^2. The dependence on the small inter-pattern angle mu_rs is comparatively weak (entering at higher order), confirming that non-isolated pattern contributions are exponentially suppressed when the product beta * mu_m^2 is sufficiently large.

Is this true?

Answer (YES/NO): NO